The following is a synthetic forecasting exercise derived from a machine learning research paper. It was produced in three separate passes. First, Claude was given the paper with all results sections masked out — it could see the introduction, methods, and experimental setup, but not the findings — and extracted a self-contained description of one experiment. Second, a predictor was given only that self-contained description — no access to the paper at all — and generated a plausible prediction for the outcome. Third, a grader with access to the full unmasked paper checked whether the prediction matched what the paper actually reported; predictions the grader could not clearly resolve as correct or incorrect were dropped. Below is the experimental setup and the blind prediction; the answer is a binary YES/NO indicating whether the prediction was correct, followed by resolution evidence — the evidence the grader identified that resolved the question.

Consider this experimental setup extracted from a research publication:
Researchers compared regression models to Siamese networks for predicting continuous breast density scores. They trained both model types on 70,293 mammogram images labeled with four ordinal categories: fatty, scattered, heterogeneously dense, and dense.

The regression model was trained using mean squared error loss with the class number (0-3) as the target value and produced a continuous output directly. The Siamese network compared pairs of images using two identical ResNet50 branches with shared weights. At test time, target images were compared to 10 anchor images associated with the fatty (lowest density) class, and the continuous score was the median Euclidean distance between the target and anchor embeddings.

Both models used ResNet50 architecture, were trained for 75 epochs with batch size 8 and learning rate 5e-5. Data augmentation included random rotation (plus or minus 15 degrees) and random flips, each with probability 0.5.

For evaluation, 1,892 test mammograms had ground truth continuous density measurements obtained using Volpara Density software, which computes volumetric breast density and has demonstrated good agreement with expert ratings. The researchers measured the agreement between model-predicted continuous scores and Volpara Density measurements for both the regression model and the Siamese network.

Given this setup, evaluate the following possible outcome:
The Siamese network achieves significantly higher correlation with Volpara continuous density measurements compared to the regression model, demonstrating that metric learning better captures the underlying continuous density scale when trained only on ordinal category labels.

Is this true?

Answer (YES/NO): NO